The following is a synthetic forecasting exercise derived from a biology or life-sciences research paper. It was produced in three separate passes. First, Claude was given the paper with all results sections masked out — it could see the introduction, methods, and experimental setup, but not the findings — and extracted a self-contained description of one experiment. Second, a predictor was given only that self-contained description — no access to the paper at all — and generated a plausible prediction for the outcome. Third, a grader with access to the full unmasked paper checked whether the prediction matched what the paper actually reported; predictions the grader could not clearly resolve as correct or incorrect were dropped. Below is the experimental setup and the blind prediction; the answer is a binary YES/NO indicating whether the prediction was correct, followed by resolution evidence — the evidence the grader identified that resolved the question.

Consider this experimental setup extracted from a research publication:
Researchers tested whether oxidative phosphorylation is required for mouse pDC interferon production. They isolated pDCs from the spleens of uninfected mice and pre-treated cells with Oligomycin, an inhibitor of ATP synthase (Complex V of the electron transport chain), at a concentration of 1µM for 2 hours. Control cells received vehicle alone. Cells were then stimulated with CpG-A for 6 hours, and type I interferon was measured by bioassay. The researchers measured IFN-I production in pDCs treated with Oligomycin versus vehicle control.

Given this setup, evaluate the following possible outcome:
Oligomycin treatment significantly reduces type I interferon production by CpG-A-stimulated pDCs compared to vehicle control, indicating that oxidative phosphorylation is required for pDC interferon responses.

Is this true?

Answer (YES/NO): YES